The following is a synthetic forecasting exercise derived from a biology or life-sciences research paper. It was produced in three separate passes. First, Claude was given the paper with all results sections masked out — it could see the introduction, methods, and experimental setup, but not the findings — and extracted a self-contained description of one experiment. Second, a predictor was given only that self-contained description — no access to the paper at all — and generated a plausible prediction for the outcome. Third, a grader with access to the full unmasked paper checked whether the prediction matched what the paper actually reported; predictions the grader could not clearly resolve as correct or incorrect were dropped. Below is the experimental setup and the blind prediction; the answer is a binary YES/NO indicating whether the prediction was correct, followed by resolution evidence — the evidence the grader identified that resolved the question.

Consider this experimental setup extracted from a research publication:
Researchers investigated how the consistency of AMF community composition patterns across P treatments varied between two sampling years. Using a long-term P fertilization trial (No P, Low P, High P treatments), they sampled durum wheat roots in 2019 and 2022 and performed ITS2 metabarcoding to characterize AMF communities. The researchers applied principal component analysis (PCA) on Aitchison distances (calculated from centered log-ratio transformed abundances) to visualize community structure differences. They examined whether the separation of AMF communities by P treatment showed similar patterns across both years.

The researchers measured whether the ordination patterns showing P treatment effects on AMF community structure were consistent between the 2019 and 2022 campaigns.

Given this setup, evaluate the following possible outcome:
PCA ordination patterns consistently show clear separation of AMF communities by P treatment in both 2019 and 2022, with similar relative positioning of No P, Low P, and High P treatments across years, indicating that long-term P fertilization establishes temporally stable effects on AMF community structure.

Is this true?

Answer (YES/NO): YES